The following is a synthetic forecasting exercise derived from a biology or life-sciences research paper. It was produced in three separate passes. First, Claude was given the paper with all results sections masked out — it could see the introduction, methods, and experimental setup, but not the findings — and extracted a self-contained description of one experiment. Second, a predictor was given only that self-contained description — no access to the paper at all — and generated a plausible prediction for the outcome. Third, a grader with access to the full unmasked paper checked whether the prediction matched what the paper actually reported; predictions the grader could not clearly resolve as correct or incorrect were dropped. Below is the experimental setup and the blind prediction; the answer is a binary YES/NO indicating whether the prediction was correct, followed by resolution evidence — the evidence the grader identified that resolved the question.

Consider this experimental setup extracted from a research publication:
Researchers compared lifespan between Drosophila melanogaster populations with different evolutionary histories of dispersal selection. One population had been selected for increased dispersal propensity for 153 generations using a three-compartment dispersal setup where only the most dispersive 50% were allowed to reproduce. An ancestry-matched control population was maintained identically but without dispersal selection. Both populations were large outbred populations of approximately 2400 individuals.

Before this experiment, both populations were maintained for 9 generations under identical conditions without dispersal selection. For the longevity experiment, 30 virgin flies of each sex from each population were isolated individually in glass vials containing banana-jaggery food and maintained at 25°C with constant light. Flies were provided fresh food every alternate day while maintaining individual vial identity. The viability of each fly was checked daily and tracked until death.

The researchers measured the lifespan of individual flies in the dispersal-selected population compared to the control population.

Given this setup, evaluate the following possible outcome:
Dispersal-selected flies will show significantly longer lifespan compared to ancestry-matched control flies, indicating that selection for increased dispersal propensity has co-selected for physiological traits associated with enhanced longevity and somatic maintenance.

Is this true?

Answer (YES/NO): NO